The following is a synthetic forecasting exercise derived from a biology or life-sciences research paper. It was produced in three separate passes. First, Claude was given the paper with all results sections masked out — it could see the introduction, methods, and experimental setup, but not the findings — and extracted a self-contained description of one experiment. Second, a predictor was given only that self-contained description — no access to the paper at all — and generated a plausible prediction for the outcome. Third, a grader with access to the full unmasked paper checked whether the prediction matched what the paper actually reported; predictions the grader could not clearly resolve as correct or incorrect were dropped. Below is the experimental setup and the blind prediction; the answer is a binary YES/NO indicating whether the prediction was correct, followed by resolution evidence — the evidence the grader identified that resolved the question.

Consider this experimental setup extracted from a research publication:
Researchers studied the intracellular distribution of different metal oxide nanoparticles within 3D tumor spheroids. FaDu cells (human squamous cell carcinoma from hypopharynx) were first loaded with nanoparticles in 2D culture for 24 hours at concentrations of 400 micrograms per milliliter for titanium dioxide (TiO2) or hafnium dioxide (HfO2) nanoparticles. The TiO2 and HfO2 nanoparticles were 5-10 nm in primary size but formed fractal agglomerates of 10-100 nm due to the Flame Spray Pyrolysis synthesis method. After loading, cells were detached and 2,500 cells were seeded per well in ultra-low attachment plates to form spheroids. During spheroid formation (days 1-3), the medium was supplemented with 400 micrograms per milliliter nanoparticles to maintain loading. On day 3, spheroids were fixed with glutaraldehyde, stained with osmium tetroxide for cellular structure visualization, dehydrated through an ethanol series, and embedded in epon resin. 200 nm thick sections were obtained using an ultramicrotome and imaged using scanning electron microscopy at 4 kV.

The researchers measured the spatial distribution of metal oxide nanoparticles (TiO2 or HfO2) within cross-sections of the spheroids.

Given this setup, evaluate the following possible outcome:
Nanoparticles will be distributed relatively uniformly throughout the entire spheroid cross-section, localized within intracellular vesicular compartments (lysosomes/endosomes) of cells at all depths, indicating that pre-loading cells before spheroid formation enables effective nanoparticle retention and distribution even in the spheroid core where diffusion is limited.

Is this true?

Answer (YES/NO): NO